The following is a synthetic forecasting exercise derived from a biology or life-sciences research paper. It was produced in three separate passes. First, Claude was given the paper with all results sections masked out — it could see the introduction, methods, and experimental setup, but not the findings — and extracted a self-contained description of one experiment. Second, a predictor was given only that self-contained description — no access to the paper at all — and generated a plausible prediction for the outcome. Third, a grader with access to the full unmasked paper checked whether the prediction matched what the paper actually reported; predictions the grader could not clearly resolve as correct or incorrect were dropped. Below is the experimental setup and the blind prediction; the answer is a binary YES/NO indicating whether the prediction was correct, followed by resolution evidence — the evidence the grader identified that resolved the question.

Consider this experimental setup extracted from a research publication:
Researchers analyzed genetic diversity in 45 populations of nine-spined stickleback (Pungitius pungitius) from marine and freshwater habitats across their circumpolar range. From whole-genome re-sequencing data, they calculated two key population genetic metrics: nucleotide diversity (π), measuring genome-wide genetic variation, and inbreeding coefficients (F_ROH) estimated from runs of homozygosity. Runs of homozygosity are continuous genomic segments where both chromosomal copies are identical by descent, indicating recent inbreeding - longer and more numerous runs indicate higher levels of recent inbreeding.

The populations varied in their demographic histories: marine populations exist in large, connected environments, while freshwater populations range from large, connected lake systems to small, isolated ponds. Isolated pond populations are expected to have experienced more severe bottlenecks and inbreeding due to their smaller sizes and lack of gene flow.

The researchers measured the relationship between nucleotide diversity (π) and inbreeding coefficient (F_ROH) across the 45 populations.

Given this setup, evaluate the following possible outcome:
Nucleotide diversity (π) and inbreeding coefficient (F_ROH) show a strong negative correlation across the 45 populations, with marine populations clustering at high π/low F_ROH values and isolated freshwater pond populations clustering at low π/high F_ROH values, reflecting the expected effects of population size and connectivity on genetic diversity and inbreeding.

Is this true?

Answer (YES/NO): YES